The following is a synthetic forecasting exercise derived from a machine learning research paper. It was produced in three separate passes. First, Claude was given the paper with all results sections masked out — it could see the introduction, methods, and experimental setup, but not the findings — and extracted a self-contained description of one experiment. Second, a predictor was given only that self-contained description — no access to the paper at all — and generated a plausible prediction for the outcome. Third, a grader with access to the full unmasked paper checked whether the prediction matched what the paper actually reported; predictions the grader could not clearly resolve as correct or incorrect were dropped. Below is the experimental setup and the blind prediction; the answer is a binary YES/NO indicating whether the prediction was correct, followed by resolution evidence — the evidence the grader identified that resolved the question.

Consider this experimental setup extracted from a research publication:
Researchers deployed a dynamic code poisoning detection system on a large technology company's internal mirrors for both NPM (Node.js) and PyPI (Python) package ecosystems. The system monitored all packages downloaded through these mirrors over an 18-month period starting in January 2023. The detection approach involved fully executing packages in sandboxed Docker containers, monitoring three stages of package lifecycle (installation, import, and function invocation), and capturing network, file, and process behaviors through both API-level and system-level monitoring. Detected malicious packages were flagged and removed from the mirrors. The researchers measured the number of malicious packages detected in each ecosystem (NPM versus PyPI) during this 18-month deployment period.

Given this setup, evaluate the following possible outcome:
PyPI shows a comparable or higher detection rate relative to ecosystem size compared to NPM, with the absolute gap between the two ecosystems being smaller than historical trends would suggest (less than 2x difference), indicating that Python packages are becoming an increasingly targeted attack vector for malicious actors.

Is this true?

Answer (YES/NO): NO